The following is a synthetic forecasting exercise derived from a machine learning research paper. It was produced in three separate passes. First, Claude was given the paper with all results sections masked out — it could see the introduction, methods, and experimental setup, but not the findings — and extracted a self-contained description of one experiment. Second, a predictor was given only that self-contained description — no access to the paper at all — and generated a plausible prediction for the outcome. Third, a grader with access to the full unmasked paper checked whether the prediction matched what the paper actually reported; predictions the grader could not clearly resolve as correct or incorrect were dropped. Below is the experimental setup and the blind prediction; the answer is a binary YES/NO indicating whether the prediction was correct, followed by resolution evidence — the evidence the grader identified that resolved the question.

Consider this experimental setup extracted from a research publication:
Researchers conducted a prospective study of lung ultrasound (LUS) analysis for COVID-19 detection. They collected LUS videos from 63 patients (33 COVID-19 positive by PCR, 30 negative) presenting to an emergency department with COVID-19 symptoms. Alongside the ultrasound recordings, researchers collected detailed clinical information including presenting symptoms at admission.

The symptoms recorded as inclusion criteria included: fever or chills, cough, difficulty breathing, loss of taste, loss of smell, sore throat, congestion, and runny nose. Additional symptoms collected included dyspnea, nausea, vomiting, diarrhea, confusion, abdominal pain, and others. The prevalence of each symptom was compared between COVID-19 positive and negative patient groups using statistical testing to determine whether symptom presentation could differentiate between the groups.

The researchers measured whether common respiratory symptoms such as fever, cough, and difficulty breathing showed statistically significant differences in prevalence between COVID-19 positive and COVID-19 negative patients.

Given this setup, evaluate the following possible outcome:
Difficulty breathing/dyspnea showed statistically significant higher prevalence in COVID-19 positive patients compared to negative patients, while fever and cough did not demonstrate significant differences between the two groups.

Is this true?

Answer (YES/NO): NO